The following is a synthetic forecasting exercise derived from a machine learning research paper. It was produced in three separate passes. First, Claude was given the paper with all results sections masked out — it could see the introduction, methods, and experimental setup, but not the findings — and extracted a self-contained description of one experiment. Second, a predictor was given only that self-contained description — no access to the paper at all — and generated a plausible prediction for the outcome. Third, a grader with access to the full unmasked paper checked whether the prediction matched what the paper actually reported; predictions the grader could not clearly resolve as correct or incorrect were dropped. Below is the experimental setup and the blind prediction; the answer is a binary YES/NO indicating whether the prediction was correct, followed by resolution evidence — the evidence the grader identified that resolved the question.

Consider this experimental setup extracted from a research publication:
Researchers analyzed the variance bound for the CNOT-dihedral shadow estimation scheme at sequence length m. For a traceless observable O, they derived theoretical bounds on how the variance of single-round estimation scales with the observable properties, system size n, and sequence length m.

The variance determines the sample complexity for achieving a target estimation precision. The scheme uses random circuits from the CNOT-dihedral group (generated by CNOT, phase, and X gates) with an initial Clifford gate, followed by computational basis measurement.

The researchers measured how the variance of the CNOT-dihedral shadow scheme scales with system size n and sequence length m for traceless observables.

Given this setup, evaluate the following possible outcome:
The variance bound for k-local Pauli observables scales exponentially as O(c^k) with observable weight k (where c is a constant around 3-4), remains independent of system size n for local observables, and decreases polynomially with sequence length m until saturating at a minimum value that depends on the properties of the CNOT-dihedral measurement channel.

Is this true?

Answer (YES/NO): NO